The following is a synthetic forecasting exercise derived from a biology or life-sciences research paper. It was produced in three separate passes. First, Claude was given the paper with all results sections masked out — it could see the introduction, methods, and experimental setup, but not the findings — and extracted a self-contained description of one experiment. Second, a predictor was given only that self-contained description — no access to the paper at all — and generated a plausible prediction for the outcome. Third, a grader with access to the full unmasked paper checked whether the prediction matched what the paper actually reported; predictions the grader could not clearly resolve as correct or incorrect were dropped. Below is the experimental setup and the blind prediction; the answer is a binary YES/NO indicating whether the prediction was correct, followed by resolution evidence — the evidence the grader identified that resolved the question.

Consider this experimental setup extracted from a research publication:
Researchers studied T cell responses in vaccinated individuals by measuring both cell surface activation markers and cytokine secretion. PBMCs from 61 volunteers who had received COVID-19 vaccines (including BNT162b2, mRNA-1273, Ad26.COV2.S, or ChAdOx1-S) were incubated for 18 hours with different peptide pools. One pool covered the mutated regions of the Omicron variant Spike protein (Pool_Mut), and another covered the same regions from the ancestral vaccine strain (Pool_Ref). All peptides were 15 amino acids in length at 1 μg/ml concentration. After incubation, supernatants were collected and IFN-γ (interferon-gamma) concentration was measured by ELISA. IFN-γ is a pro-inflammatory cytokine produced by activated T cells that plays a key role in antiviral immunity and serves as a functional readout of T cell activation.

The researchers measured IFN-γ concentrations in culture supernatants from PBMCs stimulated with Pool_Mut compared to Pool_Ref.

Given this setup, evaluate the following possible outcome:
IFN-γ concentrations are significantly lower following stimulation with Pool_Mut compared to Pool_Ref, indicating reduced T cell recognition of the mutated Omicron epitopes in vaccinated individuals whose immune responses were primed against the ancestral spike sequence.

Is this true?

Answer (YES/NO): YES